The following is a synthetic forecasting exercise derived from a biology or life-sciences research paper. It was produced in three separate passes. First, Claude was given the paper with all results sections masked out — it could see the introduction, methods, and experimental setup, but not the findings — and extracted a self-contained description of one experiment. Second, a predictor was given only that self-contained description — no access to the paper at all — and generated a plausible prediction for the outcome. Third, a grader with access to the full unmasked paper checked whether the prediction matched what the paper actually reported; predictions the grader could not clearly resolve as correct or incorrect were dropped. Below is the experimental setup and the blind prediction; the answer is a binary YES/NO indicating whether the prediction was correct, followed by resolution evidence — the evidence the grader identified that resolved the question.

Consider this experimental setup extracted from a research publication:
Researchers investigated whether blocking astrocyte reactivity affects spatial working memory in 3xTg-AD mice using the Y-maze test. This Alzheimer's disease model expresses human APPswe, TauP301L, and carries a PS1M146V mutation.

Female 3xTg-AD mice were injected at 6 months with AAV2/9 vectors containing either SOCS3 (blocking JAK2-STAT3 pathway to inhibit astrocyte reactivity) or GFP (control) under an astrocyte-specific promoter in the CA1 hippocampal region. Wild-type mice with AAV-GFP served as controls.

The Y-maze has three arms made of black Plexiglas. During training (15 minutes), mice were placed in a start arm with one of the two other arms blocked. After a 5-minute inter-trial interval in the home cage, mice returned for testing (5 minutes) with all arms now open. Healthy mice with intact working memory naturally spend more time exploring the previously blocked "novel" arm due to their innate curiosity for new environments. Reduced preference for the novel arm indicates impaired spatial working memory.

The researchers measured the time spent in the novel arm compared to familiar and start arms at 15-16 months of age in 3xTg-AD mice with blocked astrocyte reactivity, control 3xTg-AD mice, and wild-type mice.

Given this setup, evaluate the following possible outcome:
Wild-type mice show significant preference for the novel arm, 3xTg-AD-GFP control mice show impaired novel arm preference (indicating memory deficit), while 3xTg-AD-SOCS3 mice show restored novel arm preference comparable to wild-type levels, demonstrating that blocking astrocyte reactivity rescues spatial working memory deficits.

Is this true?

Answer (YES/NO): NO